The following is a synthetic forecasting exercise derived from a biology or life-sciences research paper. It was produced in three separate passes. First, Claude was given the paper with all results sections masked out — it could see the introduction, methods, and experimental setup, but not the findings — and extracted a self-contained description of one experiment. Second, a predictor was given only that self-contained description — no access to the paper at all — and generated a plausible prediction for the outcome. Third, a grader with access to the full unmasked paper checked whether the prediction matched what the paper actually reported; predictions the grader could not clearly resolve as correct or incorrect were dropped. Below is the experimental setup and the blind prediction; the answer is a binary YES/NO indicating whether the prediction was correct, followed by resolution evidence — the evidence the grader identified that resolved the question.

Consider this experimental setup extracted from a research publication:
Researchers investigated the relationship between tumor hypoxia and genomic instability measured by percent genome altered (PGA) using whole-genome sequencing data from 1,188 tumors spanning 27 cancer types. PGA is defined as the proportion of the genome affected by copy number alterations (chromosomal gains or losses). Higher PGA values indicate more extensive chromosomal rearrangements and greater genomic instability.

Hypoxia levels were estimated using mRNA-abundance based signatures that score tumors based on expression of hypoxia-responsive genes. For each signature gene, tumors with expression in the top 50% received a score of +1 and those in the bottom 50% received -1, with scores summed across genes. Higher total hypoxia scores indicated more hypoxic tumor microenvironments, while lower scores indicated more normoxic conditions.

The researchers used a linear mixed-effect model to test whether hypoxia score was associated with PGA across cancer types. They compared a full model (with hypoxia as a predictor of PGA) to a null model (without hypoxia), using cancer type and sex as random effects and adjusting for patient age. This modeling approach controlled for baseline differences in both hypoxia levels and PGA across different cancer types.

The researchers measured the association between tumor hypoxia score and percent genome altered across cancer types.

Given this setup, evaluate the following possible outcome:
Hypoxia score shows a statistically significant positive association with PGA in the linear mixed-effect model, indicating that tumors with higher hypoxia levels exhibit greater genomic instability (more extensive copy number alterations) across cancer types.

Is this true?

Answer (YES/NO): YES